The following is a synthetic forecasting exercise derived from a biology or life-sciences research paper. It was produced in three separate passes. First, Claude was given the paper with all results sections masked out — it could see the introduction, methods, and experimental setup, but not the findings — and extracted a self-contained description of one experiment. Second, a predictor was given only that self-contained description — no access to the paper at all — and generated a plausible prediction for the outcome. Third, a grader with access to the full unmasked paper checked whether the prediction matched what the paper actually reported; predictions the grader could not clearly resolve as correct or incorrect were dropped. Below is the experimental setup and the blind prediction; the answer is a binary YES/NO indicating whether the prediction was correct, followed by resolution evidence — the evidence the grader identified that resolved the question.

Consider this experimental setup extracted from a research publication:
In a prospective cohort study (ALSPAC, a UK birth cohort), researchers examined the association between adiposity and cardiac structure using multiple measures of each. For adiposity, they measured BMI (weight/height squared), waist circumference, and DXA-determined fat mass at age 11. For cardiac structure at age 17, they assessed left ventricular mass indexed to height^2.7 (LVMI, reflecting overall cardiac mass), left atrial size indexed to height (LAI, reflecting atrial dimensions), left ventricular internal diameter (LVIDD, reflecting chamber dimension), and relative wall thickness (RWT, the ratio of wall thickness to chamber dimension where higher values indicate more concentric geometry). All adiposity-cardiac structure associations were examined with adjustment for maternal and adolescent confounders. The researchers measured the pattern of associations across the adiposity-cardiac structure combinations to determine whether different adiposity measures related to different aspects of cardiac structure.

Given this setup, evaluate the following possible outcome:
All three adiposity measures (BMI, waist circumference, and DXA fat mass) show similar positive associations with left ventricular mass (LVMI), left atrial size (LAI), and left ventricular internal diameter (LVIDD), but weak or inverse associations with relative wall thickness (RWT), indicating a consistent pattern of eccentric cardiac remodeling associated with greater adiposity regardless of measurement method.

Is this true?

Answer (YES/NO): NO